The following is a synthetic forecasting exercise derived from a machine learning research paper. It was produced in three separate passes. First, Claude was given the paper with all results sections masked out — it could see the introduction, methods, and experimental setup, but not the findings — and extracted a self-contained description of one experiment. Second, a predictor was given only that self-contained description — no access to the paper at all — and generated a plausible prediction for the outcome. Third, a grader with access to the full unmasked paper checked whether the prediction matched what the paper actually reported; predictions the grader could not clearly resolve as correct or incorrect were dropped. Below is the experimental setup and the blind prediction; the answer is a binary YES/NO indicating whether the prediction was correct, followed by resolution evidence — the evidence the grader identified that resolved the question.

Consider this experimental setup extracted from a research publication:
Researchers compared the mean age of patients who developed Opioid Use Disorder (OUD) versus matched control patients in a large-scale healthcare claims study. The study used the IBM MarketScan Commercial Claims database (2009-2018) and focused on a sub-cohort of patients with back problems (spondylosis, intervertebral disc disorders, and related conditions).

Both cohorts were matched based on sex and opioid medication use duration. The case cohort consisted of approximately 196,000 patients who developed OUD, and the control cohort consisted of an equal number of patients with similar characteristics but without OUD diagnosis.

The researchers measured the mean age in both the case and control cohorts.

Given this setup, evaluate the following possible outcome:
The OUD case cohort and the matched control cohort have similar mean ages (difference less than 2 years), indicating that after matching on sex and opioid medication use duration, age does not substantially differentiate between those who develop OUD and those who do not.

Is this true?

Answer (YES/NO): NO